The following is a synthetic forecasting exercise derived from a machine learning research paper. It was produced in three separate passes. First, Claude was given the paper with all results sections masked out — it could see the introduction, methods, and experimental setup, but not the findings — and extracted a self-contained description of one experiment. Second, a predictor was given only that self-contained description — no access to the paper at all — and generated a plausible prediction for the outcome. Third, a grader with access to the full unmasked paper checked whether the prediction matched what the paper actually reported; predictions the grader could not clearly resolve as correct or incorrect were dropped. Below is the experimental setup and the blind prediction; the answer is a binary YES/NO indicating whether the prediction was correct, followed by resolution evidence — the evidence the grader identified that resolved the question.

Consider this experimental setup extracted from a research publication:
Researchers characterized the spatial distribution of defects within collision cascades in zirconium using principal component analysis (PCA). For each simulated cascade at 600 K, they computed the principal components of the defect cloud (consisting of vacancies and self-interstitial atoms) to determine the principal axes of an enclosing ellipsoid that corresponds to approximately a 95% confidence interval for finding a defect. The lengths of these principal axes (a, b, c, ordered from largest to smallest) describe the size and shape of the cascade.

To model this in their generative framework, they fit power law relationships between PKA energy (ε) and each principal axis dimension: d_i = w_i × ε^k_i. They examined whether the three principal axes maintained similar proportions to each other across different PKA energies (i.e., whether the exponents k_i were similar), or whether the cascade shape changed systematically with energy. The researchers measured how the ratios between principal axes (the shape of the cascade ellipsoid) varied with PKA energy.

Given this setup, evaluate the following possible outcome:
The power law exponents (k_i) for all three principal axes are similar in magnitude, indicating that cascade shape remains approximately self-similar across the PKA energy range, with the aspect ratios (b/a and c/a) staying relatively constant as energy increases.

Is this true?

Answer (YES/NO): YES